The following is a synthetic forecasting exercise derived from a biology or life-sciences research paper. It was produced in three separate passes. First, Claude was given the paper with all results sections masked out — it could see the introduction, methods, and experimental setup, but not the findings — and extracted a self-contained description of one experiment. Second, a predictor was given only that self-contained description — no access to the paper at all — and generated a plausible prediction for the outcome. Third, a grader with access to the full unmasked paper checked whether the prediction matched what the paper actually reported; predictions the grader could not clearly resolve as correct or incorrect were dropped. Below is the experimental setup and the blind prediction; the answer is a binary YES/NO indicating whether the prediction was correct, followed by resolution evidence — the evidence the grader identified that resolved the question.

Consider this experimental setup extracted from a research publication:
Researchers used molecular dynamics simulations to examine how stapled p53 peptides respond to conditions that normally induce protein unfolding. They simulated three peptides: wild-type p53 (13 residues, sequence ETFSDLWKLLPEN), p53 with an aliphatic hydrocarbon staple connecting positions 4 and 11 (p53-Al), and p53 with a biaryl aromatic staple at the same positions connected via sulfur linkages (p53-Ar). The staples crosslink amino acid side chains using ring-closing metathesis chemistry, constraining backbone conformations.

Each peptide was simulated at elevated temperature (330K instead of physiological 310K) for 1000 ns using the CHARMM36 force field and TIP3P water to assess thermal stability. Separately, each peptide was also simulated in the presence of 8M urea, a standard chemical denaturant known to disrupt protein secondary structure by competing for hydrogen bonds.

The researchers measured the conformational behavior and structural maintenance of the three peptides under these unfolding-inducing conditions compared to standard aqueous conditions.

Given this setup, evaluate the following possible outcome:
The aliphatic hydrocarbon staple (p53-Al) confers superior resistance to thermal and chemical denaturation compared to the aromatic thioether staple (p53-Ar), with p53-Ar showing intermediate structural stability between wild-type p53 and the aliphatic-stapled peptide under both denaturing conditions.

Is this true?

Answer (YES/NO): NO